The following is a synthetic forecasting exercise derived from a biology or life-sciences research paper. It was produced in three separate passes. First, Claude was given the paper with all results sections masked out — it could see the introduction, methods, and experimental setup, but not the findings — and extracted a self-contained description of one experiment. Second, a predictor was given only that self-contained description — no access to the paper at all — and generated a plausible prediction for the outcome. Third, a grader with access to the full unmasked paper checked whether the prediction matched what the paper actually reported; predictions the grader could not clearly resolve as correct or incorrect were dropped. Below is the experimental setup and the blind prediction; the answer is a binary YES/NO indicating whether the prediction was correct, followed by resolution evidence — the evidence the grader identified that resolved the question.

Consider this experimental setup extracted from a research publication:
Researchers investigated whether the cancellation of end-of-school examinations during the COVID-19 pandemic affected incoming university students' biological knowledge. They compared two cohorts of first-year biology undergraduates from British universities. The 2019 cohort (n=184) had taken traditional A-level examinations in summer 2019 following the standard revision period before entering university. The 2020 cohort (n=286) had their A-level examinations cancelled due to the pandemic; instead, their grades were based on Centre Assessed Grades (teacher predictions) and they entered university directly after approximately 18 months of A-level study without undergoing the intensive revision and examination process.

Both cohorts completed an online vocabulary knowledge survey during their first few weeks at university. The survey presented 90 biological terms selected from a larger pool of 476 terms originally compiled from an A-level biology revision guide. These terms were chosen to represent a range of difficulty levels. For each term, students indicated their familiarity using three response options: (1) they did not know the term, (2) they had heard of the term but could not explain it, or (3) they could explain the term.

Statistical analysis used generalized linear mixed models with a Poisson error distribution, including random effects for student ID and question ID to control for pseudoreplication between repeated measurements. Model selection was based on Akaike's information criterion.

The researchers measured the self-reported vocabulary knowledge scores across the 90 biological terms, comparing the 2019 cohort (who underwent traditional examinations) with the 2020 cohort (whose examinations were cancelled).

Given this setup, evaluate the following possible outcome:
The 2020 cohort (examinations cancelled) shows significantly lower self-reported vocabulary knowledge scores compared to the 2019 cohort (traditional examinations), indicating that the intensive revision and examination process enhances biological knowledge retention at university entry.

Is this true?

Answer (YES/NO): NO